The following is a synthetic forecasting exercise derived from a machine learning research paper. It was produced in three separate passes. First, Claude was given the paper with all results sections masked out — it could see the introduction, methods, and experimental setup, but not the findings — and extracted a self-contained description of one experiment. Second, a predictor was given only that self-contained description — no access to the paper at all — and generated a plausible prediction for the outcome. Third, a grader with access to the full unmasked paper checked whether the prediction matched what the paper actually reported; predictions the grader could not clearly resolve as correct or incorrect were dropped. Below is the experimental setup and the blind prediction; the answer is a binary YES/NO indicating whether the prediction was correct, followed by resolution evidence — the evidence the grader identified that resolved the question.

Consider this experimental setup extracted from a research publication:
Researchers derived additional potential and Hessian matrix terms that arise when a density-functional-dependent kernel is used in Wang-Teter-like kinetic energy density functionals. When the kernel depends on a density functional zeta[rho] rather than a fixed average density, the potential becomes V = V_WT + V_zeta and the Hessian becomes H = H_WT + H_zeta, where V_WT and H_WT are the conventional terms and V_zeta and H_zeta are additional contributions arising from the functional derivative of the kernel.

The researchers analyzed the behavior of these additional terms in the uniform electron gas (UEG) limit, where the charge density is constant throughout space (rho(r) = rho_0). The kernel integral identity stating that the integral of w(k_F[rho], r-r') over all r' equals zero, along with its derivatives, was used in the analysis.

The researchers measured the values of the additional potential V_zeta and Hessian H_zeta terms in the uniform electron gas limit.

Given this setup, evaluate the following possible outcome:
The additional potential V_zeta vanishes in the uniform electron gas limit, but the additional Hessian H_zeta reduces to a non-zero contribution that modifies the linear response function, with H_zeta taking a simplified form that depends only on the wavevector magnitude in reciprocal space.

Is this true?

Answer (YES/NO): NO